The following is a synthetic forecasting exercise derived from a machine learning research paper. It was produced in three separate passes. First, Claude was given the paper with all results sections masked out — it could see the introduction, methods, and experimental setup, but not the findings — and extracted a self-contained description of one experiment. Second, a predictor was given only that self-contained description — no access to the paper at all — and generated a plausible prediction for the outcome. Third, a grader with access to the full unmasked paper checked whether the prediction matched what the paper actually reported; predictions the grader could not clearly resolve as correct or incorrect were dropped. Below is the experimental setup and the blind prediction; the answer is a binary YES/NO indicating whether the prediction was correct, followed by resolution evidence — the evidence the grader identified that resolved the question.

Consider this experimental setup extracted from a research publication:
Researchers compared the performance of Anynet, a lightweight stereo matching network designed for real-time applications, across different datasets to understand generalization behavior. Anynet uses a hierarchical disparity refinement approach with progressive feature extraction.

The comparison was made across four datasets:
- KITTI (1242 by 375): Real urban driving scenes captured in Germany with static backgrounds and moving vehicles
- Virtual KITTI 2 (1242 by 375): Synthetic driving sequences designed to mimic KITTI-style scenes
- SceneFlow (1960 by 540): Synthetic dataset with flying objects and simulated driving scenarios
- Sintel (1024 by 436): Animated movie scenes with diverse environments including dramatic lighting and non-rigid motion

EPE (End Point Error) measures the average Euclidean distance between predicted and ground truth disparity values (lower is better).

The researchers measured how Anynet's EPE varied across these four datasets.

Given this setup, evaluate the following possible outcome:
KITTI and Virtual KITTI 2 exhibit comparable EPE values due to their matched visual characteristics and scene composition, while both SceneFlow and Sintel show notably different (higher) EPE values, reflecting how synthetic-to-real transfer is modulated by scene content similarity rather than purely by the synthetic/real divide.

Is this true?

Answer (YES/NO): NO